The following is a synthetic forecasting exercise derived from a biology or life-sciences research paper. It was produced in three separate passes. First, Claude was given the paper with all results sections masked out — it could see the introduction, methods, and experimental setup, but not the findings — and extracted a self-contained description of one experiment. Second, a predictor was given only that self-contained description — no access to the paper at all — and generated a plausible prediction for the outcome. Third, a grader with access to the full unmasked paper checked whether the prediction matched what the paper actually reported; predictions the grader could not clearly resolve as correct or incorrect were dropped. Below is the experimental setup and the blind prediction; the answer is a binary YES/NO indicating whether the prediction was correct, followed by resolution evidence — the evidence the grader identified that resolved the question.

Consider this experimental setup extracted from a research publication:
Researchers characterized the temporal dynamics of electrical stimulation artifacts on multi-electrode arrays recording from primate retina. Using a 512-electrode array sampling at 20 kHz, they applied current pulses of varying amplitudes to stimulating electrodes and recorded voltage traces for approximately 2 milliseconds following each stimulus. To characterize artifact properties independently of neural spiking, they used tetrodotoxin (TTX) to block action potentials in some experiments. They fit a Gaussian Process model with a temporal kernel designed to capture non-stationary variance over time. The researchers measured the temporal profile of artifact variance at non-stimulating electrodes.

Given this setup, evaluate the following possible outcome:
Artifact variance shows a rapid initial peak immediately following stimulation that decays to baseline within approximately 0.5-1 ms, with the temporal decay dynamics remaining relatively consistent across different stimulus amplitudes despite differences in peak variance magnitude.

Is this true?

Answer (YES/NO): YES